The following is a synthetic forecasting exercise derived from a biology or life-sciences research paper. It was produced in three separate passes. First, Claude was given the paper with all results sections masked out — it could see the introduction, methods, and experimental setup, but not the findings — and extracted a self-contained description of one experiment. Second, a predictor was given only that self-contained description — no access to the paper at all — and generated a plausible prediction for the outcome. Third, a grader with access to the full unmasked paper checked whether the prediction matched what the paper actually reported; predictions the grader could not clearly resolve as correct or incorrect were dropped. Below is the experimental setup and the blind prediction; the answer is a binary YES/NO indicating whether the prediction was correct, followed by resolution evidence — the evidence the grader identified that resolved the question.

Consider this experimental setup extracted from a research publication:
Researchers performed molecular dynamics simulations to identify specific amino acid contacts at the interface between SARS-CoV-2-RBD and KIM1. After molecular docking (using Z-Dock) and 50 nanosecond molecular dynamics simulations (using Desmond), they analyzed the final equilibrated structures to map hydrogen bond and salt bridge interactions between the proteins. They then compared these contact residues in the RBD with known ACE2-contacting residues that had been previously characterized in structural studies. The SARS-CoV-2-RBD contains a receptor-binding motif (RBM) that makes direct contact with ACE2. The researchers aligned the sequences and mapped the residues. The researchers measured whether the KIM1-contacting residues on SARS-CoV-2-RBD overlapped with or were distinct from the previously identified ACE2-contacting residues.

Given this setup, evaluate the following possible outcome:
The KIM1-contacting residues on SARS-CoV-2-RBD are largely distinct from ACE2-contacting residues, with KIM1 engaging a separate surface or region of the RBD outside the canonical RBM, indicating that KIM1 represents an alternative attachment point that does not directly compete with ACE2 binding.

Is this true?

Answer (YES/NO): YES